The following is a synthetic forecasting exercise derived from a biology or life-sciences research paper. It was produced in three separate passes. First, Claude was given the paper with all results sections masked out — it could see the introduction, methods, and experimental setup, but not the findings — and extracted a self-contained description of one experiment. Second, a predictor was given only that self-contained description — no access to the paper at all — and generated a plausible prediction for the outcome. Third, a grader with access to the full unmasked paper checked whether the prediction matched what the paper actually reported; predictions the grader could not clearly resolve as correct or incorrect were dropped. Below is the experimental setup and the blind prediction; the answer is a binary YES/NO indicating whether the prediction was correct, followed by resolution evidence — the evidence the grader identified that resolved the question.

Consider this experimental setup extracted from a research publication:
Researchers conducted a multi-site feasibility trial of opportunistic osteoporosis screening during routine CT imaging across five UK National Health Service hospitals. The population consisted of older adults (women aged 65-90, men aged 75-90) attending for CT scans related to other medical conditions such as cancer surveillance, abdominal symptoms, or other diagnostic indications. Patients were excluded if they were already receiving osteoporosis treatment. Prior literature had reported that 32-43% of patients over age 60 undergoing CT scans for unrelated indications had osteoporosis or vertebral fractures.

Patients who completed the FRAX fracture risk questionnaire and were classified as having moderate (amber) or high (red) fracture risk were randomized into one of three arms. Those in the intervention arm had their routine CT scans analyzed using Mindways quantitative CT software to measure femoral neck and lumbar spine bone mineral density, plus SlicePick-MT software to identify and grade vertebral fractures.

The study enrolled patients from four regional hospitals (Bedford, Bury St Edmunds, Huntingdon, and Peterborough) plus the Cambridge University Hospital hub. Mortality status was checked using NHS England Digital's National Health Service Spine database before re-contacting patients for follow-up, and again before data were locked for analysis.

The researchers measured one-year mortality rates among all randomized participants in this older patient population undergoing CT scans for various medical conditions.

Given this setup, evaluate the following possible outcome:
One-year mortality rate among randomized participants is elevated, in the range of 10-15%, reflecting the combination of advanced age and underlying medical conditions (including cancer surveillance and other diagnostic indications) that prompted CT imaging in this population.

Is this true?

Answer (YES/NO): YES